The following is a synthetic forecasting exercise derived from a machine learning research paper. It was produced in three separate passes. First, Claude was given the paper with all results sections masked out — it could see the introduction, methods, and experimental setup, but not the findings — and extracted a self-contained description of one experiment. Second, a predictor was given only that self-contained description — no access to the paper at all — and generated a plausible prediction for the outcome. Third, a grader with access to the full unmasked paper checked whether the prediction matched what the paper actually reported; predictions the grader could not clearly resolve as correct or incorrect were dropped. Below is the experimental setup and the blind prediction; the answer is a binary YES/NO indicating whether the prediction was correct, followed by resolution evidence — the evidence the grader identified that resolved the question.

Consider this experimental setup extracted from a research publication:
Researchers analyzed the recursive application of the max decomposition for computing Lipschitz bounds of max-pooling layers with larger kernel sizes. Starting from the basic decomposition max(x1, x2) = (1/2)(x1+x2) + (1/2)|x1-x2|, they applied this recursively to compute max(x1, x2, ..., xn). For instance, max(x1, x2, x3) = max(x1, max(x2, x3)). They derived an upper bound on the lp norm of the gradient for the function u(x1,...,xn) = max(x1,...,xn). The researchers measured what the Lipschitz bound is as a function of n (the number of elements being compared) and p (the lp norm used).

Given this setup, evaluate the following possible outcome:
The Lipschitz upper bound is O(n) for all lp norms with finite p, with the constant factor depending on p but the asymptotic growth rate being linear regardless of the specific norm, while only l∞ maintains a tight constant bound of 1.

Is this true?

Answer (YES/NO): NO